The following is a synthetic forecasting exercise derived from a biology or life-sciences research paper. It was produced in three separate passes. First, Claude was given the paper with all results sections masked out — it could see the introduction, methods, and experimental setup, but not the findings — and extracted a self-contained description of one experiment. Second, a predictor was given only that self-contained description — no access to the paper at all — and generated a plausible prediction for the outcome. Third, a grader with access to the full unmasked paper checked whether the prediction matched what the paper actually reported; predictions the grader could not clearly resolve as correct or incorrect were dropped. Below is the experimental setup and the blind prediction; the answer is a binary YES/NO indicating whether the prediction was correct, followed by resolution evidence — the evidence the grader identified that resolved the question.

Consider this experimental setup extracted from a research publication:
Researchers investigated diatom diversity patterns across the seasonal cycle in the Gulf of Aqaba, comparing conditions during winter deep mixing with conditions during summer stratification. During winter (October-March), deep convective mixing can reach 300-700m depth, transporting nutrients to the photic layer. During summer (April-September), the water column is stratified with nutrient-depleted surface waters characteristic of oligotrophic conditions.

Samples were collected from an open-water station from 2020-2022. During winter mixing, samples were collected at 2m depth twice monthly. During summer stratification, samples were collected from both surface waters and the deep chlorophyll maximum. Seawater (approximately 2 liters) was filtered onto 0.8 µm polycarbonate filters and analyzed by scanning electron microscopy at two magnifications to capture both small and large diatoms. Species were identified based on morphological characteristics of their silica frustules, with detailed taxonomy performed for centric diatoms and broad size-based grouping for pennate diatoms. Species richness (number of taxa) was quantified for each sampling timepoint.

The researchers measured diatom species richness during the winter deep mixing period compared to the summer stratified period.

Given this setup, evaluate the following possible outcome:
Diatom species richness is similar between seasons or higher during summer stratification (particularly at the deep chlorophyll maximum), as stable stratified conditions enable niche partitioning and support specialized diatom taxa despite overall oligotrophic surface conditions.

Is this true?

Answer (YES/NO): NO